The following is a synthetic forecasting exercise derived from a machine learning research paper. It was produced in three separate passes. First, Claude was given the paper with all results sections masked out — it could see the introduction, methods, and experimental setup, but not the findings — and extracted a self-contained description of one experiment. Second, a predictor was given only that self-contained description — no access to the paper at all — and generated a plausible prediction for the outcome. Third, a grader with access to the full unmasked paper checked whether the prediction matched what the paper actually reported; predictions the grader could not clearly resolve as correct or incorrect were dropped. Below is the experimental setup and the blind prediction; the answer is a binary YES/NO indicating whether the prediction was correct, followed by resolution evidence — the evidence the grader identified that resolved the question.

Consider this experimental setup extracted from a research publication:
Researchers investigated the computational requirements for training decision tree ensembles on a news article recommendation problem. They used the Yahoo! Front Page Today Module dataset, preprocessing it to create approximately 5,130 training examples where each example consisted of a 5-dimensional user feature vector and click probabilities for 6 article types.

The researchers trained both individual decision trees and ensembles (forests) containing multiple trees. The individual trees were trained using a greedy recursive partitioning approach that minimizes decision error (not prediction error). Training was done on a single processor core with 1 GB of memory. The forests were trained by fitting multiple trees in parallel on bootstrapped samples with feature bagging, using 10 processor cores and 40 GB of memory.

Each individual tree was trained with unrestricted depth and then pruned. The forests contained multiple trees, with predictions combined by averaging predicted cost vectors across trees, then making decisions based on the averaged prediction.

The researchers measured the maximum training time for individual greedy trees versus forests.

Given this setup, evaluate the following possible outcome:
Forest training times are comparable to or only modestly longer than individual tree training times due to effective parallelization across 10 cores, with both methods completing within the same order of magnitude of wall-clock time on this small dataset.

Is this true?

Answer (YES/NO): NO